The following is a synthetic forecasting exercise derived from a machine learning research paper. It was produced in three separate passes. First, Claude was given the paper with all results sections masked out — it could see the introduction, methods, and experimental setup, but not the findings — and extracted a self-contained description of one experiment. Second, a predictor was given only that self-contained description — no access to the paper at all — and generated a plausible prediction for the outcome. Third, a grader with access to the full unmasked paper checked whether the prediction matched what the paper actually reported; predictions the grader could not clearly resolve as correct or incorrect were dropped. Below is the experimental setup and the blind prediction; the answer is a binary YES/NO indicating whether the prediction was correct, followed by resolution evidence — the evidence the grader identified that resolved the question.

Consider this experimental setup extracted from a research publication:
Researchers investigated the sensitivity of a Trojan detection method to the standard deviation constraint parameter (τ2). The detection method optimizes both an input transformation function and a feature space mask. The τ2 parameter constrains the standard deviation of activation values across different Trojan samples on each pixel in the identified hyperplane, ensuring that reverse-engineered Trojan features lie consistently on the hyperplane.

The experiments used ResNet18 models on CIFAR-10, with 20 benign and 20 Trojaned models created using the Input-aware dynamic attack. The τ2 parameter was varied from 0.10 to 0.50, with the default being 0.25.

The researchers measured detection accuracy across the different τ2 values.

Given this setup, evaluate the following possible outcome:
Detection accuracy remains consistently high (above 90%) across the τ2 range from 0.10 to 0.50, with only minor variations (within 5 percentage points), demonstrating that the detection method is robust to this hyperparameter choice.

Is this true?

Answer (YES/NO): YES